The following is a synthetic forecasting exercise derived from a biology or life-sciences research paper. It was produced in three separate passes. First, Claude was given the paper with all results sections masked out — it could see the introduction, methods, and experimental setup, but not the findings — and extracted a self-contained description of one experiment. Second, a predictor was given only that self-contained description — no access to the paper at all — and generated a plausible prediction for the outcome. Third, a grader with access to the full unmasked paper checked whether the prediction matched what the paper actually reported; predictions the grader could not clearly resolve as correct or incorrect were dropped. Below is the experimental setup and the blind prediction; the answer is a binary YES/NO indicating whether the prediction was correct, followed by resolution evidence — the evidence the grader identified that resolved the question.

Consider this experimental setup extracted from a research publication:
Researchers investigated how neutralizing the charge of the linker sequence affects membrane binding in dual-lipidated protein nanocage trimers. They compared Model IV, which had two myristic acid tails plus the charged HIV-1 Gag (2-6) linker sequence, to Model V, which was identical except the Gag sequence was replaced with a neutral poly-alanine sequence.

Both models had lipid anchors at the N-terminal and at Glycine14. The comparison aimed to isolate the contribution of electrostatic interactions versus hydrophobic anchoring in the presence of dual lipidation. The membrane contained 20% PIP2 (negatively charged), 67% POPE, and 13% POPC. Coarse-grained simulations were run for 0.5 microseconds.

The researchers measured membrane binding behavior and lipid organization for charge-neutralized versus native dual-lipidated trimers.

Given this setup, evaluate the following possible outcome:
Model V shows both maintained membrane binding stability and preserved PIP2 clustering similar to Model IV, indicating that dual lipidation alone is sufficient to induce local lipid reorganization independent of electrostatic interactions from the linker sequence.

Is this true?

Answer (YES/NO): NO